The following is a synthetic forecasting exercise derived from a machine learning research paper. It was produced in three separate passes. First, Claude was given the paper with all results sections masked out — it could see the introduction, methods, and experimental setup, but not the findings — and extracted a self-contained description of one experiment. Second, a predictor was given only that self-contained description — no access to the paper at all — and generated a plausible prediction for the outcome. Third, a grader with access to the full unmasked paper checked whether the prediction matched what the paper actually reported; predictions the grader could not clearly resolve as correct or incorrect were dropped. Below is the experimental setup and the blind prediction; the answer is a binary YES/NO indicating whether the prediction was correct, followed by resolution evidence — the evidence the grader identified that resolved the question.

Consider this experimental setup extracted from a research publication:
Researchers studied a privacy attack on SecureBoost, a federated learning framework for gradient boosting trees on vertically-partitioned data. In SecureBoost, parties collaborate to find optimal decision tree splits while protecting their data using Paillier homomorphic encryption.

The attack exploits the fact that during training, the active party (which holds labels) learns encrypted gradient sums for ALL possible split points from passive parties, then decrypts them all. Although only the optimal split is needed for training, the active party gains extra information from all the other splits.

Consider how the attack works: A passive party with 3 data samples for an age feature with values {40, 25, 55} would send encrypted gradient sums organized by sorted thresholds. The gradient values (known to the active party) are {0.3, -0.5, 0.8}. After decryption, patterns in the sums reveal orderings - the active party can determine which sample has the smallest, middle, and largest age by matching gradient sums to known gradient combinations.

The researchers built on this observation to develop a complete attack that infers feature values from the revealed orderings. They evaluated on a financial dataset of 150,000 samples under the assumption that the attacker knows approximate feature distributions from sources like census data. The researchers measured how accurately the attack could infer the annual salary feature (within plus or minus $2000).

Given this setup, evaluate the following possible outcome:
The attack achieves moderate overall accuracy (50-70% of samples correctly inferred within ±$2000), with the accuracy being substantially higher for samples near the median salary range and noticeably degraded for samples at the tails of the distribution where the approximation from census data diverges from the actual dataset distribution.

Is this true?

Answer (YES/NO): NO